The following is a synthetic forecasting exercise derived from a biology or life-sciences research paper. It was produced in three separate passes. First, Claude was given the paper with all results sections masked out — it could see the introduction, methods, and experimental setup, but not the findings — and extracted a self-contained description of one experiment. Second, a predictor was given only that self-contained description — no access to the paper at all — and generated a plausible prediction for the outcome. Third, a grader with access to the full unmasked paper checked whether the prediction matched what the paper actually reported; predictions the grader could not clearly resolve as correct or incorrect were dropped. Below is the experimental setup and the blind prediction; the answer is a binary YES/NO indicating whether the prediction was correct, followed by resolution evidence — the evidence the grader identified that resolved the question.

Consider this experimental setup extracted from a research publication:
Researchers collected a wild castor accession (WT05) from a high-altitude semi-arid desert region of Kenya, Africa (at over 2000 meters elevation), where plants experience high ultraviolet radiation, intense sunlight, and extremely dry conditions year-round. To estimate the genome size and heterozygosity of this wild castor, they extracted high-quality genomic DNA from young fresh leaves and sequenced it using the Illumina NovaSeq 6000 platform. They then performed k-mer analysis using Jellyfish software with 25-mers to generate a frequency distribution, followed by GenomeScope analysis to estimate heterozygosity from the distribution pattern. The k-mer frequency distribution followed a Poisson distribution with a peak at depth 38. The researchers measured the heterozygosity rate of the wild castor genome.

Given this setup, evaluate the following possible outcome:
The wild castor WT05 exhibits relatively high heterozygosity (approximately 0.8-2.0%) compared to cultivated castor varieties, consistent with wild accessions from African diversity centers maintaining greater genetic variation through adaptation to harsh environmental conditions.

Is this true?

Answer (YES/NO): NO